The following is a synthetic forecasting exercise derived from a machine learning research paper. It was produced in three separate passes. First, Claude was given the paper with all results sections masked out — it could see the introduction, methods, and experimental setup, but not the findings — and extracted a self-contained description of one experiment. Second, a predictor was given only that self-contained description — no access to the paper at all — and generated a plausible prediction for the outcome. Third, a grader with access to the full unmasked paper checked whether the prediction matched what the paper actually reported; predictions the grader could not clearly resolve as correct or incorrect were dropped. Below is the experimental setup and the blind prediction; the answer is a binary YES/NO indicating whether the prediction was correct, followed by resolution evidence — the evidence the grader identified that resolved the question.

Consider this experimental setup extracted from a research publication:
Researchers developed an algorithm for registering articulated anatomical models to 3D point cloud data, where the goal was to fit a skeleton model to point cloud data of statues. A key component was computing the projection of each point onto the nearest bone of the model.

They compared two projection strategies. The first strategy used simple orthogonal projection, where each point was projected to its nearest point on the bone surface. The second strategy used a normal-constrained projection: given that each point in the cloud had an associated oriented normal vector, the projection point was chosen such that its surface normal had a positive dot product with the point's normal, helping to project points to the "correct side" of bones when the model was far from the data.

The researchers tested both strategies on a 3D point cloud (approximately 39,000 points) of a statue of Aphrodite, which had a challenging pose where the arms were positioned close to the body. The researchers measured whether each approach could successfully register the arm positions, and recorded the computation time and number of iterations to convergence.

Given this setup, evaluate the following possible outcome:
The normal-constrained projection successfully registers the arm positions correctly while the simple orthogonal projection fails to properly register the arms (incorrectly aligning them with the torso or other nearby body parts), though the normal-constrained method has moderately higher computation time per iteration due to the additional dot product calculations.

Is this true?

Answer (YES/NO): NO